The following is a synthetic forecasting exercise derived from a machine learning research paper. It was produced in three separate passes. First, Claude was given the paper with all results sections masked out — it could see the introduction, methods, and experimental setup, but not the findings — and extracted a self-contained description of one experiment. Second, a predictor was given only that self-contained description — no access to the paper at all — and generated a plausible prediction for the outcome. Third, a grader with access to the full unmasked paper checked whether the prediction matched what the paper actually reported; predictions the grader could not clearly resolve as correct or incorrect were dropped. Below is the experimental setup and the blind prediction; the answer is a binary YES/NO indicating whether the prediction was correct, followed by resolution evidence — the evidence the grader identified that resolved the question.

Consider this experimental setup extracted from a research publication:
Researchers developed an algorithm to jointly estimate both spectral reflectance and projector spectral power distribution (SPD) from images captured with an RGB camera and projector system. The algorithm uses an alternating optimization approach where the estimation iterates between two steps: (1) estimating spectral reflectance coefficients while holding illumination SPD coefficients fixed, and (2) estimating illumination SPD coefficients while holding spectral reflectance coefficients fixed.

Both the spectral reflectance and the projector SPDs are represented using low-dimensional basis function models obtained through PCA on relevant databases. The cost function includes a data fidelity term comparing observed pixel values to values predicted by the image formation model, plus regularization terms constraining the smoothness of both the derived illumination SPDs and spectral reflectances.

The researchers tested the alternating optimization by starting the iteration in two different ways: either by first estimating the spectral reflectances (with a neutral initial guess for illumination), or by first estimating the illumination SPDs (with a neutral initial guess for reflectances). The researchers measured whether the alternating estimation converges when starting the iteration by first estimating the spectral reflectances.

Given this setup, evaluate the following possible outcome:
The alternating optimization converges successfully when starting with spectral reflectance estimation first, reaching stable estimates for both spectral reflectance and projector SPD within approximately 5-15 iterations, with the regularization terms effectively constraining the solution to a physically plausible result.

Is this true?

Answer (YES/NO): NO